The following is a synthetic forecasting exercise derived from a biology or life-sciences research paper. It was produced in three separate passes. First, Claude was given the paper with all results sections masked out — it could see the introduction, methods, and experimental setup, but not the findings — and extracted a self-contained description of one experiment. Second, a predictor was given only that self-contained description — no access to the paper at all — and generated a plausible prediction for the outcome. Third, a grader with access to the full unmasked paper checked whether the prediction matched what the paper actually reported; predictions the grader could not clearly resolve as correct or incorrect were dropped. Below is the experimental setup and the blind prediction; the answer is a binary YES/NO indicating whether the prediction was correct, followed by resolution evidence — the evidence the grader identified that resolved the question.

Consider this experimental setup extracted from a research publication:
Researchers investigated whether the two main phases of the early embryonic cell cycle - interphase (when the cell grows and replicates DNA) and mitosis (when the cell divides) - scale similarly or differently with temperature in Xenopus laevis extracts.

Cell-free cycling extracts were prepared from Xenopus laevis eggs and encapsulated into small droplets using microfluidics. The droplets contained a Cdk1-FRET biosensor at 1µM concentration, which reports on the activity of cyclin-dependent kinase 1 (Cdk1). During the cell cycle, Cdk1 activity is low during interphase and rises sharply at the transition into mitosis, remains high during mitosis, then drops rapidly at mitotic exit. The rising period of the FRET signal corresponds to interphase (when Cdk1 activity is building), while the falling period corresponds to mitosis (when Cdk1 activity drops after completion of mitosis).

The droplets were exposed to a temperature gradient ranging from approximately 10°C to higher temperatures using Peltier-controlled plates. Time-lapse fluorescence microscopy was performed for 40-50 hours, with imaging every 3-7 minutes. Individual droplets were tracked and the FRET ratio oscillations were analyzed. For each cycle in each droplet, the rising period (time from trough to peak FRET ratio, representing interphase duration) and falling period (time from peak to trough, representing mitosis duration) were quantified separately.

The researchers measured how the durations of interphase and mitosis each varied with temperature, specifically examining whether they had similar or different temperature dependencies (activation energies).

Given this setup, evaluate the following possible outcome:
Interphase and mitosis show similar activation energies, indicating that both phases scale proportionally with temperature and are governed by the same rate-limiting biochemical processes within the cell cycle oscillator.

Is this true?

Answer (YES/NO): NO